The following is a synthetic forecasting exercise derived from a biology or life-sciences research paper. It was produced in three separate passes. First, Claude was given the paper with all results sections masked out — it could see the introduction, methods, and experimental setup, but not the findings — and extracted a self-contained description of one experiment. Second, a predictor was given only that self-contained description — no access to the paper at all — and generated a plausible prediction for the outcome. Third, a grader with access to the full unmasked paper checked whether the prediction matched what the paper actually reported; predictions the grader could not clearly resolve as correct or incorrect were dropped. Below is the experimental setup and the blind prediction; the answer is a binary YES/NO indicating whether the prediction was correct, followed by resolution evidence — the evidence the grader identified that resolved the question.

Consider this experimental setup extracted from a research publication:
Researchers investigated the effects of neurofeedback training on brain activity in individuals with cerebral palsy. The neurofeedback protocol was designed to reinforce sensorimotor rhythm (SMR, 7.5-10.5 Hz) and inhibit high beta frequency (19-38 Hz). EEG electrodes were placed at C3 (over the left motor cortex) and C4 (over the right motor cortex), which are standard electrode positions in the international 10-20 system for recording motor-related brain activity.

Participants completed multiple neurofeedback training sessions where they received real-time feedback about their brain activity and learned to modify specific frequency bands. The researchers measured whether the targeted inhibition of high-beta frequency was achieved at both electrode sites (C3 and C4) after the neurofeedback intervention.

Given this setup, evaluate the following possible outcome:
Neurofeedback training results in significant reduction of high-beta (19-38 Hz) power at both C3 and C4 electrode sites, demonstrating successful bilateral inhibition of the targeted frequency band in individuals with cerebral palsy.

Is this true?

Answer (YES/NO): NO